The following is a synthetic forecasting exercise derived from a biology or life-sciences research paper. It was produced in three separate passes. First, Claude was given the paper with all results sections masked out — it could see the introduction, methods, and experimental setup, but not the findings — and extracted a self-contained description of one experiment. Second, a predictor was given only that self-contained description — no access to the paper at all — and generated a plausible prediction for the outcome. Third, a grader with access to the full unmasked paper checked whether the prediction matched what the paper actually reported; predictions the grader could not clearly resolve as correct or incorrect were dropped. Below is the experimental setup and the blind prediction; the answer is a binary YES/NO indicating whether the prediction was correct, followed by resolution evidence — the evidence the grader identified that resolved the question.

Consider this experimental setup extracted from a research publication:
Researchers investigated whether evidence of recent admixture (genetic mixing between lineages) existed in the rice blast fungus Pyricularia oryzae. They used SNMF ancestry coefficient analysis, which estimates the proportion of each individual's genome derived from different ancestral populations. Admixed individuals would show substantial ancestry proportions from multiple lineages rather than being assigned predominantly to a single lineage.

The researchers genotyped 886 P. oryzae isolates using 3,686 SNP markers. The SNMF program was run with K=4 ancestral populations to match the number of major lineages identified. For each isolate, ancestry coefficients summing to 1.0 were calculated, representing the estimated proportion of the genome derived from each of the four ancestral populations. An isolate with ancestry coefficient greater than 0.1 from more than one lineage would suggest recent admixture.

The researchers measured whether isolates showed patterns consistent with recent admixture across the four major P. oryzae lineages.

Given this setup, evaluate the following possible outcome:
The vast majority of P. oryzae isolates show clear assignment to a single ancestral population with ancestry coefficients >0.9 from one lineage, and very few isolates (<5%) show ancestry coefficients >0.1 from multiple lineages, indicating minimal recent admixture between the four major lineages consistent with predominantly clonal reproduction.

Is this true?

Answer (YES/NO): NO